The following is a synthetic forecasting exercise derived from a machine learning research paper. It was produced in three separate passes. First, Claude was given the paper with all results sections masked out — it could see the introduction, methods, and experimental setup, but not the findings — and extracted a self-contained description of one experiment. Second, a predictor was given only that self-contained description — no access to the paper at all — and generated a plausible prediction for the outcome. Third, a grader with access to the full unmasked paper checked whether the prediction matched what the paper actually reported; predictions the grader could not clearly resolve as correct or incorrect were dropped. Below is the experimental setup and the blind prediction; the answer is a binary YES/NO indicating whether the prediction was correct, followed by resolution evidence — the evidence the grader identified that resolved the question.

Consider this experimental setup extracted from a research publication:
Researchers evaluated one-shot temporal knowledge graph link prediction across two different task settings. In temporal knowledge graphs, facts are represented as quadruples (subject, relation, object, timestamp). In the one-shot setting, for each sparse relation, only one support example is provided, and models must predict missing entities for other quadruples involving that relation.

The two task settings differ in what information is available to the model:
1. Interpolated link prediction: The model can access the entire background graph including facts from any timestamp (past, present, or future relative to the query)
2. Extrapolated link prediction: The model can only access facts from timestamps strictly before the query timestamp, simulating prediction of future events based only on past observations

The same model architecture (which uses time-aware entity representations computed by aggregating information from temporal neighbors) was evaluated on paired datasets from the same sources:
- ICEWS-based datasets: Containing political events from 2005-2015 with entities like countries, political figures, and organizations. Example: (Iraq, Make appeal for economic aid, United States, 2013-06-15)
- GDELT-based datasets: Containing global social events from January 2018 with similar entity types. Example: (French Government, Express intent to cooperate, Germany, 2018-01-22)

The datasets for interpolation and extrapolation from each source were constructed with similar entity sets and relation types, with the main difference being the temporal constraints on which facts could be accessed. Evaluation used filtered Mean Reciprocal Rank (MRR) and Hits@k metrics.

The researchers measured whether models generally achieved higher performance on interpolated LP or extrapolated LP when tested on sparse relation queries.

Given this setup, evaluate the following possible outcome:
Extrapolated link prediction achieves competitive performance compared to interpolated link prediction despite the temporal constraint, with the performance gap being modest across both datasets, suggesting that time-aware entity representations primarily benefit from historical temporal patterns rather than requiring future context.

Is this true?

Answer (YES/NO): NO